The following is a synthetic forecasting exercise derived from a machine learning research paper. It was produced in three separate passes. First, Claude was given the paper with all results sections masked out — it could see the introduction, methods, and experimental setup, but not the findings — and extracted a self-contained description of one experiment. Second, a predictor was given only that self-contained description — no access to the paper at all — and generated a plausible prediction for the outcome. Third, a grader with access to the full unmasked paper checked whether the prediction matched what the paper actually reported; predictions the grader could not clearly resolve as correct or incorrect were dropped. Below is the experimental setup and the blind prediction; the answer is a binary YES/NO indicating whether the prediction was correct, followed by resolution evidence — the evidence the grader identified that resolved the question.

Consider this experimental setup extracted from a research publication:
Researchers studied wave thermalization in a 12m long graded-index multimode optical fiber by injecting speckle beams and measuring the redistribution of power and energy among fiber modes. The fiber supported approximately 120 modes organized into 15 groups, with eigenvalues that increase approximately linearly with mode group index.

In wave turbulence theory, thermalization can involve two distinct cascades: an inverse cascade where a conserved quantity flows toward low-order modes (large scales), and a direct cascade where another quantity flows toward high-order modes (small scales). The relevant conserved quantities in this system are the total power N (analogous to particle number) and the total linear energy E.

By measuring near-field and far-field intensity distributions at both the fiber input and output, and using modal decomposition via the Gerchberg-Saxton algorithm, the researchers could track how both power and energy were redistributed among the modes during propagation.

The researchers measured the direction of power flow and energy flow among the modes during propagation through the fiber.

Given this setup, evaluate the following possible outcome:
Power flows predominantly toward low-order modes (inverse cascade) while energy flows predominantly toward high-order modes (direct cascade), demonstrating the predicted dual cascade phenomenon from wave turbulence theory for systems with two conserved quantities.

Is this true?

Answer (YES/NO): YES